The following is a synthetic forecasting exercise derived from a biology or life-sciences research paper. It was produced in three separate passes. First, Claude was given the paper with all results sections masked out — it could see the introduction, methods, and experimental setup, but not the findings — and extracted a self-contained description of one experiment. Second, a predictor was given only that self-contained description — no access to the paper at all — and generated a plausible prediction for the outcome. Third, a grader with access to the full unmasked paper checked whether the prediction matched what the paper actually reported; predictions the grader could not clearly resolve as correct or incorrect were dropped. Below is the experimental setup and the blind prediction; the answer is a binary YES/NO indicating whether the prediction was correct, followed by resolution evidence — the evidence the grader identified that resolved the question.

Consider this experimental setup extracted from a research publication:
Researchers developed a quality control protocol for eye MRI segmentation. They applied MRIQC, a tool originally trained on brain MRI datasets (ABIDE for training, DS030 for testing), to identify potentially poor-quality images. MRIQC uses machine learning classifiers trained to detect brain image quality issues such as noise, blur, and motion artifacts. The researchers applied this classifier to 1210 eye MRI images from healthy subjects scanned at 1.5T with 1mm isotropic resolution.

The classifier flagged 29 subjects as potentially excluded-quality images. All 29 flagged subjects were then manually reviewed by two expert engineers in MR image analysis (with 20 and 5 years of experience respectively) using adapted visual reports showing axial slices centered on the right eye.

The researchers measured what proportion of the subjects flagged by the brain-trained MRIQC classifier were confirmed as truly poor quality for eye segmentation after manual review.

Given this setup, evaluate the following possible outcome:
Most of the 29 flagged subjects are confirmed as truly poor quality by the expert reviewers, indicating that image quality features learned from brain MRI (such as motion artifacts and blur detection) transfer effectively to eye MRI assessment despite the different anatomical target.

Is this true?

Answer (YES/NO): NO